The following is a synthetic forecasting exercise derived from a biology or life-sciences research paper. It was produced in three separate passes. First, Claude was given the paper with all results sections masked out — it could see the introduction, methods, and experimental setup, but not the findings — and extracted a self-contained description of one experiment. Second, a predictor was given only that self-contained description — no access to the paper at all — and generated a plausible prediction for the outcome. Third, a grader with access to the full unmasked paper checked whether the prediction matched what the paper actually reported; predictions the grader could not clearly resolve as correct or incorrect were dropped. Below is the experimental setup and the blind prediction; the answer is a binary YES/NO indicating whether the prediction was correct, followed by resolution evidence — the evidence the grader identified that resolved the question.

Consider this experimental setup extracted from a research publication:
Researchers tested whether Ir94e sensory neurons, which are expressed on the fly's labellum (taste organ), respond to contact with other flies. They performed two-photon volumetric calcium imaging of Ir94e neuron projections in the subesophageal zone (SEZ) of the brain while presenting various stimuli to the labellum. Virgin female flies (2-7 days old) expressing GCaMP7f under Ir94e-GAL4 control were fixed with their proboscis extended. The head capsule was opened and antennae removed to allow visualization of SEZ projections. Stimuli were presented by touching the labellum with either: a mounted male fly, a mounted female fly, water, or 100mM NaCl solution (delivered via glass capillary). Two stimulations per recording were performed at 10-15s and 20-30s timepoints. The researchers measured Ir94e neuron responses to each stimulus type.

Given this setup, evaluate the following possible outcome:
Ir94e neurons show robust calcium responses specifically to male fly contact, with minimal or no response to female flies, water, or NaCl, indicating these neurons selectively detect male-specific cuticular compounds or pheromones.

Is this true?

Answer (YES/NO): NO